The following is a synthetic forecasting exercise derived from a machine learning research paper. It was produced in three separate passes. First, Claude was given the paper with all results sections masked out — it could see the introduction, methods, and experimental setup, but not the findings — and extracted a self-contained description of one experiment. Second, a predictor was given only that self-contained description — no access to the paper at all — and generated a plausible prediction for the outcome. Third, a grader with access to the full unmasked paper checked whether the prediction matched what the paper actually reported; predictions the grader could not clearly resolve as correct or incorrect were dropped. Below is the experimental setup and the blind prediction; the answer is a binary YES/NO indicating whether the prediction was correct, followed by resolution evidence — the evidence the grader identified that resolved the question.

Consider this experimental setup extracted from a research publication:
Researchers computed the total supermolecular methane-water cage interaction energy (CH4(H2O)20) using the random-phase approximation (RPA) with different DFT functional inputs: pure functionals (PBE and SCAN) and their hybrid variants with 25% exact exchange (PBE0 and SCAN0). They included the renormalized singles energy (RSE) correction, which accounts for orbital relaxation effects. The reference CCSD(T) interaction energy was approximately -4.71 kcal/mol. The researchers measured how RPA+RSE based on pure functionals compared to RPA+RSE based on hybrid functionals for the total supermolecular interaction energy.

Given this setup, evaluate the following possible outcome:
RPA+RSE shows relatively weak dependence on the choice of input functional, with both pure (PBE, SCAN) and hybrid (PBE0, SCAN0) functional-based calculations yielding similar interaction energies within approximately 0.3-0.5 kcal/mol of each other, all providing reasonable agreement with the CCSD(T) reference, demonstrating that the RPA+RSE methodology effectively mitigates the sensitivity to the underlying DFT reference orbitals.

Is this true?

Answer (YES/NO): NO